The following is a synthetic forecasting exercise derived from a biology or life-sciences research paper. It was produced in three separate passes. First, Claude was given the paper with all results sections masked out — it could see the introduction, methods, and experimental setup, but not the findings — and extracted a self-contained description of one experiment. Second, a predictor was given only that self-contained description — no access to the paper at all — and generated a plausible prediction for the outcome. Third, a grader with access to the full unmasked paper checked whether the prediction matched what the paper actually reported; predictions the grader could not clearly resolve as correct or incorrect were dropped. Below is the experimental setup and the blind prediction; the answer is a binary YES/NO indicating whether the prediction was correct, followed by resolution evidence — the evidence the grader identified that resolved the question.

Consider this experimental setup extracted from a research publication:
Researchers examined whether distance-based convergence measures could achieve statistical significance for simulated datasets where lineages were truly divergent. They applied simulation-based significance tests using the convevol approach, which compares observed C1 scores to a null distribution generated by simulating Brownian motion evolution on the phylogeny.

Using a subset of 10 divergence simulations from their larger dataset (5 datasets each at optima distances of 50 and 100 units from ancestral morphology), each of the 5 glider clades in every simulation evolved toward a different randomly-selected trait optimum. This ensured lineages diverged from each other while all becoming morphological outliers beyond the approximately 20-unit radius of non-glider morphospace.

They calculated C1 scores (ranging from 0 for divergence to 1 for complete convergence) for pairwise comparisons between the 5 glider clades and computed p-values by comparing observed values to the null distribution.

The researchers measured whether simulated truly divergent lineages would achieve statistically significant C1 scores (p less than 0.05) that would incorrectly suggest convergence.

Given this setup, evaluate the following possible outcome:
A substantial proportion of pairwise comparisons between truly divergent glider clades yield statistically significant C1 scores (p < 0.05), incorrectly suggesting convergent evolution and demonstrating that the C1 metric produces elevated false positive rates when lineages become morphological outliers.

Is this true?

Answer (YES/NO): YES